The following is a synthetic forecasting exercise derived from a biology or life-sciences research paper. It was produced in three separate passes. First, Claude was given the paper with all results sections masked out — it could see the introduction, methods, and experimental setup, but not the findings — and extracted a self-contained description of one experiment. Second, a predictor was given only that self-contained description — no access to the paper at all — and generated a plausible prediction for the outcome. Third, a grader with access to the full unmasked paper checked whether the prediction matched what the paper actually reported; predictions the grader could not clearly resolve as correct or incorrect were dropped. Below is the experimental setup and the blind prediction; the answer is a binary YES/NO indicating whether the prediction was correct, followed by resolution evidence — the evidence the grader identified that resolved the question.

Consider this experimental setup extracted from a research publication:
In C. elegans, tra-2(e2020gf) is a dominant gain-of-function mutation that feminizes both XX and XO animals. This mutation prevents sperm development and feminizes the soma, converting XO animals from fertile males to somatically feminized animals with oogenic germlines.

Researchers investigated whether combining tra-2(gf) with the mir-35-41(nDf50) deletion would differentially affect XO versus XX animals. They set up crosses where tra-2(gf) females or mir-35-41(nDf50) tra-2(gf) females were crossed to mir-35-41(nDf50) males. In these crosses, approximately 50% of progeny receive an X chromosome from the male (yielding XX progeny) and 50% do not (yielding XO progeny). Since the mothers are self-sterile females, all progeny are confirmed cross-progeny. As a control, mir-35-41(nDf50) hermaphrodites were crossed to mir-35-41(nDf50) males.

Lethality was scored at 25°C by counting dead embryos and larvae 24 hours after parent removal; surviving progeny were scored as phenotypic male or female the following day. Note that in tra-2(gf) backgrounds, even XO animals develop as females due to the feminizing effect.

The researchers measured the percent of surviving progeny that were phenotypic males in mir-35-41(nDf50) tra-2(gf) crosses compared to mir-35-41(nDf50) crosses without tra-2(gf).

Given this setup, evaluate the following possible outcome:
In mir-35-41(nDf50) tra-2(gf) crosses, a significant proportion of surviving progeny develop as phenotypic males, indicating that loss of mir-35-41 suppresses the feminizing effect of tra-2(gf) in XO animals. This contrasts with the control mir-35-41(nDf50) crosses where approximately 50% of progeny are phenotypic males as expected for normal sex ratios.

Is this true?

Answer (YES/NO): NO